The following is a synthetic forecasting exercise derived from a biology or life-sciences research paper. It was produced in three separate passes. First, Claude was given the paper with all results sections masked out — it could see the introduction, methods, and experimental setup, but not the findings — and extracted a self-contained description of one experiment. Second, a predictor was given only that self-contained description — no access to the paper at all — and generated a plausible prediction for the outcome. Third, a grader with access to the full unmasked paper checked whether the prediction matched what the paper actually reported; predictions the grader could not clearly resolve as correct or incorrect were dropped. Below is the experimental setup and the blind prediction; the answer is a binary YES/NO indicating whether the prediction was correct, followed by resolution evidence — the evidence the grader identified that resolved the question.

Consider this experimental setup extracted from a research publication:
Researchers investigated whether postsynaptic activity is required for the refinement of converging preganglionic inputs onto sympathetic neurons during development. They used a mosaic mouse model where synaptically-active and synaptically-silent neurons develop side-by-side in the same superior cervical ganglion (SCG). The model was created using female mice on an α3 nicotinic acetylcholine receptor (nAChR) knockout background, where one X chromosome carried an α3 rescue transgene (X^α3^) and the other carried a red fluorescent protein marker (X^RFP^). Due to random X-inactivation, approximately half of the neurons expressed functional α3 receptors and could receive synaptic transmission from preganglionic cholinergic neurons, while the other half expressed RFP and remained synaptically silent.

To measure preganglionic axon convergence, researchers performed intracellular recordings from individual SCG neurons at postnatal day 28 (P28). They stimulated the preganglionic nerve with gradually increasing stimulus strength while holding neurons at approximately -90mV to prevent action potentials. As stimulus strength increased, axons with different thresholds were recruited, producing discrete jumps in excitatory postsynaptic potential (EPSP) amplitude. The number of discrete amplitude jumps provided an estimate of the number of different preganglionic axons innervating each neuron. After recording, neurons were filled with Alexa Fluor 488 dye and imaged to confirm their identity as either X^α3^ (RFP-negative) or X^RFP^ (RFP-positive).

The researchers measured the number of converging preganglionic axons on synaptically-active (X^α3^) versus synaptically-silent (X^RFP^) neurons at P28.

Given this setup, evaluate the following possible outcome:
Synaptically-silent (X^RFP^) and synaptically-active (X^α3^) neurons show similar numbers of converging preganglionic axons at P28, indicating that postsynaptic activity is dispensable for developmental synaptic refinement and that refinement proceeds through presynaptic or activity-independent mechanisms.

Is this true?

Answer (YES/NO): YES